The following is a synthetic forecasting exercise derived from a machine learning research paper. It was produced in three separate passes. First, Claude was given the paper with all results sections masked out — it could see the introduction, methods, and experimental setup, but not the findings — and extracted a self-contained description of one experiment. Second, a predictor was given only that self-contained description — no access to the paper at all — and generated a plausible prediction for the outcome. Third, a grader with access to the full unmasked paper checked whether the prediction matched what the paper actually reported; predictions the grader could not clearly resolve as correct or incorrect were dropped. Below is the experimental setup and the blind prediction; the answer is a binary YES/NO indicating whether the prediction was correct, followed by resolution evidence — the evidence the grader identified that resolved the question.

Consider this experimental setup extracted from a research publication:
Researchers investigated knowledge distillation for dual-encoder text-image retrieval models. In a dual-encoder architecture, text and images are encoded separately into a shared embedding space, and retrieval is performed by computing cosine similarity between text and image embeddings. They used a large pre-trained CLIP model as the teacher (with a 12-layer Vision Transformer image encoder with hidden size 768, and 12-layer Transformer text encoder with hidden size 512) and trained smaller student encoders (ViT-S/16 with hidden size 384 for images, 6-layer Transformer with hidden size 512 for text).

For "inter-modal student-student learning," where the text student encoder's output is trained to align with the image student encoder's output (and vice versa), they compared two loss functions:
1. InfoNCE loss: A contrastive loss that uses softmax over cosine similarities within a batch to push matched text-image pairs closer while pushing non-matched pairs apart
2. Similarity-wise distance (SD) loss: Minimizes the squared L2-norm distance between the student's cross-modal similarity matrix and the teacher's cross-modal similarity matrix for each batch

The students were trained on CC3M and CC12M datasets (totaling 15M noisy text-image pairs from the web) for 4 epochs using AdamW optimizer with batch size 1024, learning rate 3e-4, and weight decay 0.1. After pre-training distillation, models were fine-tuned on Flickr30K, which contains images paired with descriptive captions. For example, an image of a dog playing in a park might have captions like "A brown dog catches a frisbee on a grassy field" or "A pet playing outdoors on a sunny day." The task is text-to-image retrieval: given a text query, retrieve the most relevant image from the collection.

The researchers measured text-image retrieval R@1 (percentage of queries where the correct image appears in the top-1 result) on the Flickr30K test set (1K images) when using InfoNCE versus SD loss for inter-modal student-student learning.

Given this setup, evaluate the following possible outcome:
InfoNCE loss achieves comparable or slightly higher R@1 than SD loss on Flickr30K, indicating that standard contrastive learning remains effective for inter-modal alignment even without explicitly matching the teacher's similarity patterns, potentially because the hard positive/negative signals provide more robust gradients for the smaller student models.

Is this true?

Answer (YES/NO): NO